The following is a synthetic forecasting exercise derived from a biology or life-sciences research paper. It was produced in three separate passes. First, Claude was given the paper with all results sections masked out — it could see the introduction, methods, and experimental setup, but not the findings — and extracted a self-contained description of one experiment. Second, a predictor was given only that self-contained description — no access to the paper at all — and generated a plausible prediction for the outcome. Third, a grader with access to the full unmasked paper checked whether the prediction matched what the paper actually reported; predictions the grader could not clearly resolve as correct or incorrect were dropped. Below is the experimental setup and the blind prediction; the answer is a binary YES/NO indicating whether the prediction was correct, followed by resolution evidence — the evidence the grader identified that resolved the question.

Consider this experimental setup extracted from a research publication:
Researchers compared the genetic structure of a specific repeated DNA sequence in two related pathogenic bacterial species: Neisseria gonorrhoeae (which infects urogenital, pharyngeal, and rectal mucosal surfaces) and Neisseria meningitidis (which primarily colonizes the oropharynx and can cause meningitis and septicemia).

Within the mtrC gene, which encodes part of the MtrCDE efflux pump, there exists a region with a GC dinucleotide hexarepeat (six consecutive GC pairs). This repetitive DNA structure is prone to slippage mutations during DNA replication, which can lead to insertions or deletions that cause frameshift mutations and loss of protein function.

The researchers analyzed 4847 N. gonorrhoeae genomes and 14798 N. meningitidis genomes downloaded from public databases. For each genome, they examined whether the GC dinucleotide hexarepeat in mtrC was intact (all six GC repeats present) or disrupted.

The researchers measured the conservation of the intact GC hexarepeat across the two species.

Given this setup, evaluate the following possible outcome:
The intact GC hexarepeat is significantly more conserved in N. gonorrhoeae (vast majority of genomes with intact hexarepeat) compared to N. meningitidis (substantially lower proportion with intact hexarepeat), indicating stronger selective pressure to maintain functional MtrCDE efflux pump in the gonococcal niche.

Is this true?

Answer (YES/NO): NO